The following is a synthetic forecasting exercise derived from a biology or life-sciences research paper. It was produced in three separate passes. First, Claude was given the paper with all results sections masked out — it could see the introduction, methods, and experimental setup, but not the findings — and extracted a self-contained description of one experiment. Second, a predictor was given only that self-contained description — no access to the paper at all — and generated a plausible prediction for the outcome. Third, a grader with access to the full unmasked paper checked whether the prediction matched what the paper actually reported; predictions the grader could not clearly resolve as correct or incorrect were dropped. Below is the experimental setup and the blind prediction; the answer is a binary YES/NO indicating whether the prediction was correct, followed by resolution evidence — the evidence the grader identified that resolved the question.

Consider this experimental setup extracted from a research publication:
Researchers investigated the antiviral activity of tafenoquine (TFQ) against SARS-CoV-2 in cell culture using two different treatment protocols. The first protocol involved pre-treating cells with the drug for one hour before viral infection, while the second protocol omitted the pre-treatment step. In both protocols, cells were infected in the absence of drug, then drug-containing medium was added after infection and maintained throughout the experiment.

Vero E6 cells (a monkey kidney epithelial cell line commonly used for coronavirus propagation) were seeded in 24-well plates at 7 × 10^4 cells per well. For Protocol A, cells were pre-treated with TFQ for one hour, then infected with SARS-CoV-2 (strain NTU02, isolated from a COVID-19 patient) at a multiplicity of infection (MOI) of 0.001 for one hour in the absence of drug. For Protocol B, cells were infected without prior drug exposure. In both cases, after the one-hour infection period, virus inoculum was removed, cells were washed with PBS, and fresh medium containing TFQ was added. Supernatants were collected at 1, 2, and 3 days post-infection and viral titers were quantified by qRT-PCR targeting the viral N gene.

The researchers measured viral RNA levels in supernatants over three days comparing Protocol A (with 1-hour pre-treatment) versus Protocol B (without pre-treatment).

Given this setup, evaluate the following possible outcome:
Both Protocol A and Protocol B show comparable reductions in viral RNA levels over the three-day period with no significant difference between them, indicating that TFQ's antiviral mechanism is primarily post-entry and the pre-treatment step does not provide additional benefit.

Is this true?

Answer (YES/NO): YES